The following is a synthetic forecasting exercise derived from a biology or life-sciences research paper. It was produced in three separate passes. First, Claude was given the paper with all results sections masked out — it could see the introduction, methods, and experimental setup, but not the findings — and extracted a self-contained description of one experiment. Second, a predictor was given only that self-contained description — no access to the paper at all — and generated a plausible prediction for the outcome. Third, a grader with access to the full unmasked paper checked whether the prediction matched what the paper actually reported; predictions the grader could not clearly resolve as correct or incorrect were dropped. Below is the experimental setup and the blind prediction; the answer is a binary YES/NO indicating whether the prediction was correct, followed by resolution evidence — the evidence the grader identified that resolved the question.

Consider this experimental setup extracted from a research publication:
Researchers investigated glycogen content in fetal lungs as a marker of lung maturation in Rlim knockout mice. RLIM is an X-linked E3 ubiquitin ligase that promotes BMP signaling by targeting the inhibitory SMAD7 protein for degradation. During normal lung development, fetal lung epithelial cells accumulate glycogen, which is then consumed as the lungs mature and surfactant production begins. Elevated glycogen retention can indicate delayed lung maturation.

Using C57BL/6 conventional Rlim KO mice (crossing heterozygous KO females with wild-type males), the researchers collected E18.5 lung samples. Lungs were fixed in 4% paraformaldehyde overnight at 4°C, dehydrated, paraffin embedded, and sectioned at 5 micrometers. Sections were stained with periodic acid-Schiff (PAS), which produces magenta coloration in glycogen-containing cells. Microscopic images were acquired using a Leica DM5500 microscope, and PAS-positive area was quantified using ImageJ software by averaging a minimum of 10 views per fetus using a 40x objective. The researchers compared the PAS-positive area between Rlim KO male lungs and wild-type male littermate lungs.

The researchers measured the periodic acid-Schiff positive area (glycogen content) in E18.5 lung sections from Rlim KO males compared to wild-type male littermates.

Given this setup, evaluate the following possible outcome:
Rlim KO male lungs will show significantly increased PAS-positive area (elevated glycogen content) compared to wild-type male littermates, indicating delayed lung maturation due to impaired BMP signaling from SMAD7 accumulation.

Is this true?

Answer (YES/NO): YES